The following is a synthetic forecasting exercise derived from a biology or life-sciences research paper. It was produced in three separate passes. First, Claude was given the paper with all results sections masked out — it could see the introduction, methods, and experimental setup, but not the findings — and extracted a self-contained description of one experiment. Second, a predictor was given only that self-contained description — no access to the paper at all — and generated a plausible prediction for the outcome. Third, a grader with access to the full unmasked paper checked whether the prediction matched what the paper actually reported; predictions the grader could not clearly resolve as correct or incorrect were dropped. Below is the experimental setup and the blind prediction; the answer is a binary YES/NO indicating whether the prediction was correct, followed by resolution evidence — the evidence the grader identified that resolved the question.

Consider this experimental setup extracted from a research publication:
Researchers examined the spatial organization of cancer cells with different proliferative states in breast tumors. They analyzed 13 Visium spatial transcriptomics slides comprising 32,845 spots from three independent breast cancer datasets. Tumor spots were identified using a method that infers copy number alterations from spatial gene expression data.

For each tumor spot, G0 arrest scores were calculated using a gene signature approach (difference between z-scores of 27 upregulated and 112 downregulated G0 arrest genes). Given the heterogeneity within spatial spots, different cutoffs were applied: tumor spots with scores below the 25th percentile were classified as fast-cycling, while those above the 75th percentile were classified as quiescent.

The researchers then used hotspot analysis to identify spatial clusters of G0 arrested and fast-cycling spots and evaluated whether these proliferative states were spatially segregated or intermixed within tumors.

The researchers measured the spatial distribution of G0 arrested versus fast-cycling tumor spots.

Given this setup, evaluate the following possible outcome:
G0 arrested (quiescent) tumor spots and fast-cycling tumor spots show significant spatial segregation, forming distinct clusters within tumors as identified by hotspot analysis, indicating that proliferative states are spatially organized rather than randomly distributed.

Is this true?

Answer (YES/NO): NO